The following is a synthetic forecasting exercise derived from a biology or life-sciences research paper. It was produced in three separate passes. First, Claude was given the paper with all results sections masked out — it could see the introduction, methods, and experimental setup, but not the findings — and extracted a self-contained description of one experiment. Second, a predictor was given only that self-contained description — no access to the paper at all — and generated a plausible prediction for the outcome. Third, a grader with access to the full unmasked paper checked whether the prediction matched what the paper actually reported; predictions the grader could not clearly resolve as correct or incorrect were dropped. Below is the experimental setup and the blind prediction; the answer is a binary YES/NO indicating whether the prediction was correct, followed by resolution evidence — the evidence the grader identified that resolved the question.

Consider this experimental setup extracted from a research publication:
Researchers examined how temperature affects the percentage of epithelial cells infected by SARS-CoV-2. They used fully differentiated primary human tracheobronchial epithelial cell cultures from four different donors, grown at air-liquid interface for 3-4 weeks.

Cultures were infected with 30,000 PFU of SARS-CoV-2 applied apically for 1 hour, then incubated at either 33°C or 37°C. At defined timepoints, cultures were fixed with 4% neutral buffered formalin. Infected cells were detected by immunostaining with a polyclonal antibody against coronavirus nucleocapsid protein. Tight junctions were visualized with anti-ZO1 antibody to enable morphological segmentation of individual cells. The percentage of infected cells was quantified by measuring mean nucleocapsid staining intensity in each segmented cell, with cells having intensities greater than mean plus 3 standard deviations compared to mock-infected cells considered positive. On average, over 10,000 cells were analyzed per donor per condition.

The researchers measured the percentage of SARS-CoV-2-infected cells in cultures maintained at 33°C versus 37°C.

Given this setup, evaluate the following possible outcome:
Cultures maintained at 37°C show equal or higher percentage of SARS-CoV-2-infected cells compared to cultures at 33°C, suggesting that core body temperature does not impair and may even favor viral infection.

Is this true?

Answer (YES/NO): NO